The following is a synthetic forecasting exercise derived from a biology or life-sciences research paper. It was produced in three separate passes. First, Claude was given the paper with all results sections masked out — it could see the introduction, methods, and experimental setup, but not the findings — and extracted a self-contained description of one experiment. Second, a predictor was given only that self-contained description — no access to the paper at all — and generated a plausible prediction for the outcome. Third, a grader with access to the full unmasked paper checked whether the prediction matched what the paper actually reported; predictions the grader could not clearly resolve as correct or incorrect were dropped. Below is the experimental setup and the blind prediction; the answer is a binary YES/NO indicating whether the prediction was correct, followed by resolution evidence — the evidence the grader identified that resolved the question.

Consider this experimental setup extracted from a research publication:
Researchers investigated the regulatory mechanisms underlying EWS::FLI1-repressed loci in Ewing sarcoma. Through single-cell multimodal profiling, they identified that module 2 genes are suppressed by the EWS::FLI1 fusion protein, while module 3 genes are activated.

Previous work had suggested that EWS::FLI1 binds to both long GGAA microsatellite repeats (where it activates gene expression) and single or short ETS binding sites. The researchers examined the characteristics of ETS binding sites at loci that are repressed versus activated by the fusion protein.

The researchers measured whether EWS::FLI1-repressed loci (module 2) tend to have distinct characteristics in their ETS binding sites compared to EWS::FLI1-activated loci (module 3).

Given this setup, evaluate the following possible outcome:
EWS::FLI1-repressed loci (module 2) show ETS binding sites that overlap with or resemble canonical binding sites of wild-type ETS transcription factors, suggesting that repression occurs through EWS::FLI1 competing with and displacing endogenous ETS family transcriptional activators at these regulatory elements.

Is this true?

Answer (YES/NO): NO